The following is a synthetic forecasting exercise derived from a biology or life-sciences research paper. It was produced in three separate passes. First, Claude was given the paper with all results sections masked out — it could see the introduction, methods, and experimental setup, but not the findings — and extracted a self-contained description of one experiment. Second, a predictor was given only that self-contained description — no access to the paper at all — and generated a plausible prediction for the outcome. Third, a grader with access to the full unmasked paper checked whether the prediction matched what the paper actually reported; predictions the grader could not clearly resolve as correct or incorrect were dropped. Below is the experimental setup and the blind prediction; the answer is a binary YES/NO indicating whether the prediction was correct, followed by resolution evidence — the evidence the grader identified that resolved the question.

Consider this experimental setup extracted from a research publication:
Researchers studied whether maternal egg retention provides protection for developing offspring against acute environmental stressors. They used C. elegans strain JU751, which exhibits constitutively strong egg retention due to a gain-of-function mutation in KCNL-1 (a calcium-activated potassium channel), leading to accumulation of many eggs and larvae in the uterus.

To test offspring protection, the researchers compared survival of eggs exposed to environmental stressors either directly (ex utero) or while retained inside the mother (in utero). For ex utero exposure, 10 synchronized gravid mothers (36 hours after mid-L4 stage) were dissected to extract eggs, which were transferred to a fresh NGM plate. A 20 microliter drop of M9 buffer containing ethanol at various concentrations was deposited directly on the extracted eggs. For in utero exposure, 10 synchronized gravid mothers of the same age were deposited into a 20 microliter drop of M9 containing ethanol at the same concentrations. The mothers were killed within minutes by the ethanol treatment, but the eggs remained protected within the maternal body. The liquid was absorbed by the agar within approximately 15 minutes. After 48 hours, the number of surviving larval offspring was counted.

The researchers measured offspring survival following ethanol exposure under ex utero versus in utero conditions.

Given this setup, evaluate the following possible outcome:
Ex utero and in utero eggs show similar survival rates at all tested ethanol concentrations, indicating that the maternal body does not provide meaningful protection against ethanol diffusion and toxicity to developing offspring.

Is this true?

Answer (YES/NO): NO